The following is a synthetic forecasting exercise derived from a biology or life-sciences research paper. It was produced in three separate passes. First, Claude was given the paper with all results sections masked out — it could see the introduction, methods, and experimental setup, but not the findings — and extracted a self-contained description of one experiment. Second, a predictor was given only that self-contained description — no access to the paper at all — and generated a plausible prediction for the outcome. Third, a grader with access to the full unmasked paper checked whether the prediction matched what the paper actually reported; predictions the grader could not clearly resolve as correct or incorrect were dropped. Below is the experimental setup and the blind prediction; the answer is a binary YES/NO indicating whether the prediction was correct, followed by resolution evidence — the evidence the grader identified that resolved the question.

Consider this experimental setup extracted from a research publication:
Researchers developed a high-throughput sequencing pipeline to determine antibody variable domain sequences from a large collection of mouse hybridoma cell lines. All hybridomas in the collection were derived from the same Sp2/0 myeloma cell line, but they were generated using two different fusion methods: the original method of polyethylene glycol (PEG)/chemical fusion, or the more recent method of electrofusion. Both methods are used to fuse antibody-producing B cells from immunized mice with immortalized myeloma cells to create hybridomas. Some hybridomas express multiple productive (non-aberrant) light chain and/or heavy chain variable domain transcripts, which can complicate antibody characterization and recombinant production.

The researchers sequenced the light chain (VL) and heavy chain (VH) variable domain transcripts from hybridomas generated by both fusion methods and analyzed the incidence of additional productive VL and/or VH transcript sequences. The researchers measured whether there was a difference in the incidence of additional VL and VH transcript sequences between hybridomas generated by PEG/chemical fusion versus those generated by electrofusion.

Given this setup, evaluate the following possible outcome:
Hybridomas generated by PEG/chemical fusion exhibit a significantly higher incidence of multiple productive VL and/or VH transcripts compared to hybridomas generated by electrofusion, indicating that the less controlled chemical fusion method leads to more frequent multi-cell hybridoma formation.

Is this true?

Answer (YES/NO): NO